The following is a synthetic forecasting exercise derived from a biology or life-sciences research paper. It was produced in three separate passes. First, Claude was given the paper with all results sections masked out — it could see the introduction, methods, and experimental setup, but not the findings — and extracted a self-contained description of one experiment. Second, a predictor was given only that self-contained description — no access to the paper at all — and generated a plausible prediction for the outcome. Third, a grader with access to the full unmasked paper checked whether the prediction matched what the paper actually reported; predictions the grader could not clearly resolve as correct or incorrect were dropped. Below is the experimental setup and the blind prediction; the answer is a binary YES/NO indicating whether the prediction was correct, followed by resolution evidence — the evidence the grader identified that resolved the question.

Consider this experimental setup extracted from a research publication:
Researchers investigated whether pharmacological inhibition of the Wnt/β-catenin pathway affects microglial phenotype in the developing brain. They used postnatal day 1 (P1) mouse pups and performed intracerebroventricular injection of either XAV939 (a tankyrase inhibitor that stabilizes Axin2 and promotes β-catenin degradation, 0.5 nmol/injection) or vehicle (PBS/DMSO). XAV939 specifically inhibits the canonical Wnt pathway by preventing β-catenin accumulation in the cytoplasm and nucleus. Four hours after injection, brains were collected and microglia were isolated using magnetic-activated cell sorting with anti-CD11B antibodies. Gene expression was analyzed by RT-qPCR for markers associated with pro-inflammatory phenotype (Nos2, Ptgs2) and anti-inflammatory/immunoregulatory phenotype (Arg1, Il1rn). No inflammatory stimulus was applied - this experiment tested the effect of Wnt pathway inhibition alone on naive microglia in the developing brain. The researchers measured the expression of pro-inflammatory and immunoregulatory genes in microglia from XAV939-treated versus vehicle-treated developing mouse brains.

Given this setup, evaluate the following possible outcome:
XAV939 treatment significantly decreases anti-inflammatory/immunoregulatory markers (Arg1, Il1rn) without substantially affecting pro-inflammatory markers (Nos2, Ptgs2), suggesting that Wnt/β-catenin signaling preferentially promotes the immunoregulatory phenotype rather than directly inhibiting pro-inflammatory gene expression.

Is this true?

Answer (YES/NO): NO